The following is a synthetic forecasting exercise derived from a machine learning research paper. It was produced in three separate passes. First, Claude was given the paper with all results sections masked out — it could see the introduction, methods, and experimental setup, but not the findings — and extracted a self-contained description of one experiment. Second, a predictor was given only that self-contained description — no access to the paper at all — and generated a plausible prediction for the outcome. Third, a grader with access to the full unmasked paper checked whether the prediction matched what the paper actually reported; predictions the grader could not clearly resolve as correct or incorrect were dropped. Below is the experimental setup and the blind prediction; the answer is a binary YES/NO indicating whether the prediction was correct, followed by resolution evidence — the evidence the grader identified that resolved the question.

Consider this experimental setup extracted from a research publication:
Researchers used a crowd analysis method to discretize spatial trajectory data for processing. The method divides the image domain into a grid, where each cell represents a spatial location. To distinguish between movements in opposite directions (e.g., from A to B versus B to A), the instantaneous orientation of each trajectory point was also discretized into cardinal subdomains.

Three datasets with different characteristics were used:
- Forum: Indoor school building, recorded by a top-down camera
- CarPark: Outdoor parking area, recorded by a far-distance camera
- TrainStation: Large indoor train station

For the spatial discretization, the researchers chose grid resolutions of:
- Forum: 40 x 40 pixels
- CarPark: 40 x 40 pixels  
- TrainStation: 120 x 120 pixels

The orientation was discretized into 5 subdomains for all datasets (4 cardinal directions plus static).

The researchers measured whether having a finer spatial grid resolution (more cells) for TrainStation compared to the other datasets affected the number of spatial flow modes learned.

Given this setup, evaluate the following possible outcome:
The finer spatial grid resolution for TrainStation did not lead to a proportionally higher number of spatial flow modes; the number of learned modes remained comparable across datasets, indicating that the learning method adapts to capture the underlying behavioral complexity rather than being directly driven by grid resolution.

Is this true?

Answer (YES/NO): YES